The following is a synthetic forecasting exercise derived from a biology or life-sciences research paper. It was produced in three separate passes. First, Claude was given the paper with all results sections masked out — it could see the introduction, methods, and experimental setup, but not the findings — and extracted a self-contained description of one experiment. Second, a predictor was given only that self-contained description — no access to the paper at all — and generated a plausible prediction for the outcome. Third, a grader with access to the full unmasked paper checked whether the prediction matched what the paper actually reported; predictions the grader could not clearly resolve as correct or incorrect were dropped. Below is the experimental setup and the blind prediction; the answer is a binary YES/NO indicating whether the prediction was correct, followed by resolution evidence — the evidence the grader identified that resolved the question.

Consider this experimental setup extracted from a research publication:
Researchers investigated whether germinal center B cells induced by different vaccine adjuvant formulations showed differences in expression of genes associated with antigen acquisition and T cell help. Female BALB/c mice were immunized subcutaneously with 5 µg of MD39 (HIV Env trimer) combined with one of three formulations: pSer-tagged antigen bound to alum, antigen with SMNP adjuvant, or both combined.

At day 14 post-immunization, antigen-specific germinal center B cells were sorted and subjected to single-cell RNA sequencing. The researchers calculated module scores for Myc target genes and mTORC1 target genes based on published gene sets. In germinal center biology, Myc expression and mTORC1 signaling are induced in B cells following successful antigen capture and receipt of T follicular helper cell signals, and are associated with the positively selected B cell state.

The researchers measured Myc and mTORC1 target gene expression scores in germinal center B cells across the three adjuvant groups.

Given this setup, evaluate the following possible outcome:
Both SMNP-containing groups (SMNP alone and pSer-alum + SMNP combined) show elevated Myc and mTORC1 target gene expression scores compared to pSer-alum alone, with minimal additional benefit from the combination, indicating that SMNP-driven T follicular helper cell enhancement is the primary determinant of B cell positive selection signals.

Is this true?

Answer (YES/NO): NO